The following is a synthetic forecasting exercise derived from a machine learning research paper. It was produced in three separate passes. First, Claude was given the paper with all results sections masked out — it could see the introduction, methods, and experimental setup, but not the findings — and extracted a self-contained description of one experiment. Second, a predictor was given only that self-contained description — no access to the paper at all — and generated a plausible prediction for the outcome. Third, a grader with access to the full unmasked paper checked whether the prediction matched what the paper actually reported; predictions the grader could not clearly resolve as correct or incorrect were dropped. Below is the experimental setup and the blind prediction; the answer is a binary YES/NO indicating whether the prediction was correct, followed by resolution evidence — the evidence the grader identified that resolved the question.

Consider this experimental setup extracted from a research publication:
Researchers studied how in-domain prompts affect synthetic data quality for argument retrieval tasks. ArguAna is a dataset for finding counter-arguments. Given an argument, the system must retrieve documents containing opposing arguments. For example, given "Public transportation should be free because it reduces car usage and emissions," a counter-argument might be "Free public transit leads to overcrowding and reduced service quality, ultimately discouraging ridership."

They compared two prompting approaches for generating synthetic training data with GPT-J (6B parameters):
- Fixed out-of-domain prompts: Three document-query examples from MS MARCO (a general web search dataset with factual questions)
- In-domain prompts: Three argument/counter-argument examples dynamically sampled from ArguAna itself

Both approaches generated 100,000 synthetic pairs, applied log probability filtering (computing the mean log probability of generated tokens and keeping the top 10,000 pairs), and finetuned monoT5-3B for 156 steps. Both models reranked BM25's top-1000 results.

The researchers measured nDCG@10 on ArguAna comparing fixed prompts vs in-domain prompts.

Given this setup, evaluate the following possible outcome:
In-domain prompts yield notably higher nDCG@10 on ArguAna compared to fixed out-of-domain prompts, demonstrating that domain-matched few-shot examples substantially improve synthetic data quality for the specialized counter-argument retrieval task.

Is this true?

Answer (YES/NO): YES